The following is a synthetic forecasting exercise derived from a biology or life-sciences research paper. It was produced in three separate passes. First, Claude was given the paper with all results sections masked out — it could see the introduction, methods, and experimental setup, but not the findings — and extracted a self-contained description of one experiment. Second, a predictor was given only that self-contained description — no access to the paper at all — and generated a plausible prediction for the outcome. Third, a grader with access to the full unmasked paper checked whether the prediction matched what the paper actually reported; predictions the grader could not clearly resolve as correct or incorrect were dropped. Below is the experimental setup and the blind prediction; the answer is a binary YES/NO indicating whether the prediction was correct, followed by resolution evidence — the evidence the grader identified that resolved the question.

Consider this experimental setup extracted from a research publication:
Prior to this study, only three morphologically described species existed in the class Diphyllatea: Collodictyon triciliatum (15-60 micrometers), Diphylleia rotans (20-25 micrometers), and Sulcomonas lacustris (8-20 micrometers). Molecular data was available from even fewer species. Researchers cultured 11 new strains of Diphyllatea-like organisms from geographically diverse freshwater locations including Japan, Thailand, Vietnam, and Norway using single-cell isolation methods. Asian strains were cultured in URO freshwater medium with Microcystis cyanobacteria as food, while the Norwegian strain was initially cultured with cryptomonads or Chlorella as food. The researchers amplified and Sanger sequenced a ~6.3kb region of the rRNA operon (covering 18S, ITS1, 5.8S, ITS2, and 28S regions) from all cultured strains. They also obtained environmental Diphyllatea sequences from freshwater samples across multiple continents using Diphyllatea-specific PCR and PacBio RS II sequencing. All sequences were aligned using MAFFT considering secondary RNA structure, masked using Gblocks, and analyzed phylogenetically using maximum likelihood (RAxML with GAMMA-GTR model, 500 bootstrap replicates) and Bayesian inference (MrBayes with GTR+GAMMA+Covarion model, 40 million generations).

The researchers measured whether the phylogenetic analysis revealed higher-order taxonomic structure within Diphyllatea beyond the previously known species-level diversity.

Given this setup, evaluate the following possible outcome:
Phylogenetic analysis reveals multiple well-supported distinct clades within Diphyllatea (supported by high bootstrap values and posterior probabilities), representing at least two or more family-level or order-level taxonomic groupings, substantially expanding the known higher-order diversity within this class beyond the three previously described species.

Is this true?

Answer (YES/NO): NO